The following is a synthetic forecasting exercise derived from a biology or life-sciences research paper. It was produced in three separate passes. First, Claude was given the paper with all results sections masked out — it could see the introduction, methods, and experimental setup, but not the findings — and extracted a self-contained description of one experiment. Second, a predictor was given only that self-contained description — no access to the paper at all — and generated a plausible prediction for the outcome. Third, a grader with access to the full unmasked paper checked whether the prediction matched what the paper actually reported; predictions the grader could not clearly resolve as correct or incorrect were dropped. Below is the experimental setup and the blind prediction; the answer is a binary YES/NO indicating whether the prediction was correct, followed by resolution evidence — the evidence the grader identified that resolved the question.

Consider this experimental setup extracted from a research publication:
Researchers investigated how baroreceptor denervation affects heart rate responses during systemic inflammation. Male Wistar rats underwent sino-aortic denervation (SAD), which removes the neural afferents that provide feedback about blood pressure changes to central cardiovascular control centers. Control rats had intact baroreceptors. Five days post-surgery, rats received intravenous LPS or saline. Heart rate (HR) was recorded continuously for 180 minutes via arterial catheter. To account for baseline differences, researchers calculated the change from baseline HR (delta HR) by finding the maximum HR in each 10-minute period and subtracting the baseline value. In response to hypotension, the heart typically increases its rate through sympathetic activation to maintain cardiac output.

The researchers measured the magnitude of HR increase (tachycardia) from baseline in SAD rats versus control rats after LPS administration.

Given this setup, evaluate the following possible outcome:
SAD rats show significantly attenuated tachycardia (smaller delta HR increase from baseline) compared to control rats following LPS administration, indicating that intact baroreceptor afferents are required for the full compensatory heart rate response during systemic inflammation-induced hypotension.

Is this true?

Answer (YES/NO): YES